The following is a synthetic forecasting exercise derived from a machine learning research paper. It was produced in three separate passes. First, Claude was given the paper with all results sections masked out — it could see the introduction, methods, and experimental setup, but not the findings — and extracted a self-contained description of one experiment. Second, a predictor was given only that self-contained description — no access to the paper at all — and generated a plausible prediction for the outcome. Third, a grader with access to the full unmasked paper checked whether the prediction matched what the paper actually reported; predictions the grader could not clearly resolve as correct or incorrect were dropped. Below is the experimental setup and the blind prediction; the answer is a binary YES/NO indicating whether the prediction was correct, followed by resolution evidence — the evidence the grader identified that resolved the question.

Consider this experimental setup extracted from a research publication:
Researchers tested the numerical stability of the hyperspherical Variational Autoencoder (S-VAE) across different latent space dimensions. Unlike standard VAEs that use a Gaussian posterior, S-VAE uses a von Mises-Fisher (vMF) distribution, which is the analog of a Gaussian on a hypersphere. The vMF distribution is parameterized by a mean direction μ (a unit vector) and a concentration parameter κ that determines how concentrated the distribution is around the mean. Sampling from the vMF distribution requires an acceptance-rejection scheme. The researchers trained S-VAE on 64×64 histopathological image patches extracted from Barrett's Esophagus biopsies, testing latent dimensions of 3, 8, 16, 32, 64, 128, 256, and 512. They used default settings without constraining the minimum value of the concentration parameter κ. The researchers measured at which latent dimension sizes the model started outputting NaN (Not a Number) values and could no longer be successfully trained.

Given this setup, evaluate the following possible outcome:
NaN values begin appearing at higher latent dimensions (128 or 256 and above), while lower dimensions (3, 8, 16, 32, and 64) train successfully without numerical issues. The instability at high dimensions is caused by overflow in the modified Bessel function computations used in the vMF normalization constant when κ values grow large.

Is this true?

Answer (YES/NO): NO